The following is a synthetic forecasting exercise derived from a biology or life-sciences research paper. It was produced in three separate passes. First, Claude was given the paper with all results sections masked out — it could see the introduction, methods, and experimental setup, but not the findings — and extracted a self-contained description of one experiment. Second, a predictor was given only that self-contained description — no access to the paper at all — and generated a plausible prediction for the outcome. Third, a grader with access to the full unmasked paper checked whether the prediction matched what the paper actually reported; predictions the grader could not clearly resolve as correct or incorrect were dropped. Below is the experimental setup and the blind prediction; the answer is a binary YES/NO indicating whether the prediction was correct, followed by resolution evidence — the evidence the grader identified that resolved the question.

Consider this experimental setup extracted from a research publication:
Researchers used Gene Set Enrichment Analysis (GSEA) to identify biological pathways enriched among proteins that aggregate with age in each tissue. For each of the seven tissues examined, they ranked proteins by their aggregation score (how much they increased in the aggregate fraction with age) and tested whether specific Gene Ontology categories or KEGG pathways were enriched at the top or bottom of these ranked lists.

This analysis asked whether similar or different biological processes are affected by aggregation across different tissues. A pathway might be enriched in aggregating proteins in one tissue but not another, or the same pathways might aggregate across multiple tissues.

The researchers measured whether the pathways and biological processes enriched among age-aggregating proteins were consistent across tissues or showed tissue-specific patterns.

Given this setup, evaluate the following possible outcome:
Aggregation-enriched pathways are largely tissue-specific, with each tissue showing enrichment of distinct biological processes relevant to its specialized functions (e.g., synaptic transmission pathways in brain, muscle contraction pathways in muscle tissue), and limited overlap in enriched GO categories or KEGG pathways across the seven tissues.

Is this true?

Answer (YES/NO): YES